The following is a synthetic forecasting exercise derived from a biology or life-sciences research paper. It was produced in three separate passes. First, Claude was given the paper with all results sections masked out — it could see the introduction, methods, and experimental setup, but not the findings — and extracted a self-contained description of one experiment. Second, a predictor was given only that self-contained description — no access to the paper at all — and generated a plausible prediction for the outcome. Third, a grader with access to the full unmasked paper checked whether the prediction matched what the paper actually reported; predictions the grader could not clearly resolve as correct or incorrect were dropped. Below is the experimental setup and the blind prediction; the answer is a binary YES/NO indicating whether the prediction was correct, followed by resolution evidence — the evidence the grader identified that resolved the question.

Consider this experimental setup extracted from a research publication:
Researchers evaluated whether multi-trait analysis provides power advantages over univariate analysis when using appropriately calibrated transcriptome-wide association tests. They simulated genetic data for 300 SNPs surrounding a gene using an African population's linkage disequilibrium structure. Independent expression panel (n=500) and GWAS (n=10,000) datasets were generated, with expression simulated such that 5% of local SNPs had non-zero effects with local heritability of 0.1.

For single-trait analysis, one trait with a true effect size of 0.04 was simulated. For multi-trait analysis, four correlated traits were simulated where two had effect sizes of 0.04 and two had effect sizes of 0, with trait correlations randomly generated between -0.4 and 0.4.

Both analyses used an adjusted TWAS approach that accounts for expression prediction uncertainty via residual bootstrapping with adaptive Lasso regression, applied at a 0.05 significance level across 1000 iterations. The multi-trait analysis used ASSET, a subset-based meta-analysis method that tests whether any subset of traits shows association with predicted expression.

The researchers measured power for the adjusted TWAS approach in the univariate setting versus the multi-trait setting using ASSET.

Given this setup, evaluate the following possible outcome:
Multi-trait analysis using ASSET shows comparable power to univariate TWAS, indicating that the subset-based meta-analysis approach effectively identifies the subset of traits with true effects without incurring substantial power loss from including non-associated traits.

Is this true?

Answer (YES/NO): NO